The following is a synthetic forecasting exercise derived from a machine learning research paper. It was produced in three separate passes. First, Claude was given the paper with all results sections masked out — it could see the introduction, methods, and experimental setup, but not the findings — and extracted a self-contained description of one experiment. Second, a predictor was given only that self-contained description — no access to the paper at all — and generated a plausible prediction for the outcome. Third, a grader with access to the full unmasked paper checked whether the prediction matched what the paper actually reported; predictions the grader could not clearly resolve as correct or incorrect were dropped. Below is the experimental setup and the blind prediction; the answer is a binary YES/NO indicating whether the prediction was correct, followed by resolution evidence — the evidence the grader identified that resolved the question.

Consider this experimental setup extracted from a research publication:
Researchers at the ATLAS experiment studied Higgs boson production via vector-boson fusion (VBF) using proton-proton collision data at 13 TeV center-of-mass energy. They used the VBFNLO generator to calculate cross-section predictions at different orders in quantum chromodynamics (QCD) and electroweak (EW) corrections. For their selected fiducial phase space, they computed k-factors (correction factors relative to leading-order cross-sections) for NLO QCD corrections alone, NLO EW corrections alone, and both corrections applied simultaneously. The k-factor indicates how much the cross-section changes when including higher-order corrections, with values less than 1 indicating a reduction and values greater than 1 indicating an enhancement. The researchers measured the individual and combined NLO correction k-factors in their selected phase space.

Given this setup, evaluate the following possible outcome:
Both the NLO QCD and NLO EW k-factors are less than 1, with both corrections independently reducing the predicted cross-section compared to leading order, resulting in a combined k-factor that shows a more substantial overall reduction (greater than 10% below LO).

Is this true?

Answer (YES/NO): YES